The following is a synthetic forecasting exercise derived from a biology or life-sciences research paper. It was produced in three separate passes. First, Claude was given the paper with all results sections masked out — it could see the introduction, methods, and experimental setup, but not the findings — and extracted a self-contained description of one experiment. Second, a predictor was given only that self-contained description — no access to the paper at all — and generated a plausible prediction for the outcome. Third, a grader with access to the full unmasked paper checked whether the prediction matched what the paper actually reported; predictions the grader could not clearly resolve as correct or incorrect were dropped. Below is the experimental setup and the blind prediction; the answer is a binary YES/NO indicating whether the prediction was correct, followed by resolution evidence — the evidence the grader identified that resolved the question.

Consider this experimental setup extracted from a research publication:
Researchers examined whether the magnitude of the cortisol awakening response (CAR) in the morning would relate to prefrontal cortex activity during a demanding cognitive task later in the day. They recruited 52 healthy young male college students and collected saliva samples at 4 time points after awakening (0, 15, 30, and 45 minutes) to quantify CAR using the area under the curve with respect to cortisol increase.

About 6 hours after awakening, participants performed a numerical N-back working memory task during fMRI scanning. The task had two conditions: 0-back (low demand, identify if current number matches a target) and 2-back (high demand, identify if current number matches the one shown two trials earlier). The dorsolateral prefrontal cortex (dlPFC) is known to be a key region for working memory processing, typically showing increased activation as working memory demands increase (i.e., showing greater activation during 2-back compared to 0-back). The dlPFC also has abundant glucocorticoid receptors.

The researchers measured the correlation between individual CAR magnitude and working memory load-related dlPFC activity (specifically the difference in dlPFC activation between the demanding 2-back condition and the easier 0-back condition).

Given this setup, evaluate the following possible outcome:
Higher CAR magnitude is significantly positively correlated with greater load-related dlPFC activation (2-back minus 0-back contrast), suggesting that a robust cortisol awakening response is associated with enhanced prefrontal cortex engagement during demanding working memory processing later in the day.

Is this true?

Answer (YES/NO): NO